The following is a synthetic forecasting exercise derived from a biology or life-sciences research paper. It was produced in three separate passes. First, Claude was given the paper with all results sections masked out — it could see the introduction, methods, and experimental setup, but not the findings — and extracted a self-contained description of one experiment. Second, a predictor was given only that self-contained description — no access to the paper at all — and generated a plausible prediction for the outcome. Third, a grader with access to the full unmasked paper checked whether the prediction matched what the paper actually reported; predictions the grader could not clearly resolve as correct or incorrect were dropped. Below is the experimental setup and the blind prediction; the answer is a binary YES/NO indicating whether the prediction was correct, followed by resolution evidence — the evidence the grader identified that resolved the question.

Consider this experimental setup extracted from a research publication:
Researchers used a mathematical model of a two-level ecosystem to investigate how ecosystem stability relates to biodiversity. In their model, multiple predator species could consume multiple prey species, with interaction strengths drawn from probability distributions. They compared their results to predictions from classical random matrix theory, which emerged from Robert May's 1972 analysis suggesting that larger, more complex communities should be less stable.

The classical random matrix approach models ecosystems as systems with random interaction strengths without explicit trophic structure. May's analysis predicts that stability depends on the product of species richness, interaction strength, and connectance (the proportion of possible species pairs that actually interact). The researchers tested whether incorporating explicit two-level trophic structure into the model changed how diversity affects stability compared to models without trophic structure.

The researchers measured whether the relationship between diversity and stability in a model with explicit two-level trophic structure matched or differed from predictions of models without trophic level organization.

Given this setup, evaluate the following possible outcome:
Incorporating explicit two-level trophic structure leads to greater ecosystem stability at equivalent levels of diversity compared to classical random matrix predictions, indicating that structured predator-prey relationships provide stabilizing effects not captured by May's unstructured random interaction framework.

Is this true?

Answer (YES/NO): NO